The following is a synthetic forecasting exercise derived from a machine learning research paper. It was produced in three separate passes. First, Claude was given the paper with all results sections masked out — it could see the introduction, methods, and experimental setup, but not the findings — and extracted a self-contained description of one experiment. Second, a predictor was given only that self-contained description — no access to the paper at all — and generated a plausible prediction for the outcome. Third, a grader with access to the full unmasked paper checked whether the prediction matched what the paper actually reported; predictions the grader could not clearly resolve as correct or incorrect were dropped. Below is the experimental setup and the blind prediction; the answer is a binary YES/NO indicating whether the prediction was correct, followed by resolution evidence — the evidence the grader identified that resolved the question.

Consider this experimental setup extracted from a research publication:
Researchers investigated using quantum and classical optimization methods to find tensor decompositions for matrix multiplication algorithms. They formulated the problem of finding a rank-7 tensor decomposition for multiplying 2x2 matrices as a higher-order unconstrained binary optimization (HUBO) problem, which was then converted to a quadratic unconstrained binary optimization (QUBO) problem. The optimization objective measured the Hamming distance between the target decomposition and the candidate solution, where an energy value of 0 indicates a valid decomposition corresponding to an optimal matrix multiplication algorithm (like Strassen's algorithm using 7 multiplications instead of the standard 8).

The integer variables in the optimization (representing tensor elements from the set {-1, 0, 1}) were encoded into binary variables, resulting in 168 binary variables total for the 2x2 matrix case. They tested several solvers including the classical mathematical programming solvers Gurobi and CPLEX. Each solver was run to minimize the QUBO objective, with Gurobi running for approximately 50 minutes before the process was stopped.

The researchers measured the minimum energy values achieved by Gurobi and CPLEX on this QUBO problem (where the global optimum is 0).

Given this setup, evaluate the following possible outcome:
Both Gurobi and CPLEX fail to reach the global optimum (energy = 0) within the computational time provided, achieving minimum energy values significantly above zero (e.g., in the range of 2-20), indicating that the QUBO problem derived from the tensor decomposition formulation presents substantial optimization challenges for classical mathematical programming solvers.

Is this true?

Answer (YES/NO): YES